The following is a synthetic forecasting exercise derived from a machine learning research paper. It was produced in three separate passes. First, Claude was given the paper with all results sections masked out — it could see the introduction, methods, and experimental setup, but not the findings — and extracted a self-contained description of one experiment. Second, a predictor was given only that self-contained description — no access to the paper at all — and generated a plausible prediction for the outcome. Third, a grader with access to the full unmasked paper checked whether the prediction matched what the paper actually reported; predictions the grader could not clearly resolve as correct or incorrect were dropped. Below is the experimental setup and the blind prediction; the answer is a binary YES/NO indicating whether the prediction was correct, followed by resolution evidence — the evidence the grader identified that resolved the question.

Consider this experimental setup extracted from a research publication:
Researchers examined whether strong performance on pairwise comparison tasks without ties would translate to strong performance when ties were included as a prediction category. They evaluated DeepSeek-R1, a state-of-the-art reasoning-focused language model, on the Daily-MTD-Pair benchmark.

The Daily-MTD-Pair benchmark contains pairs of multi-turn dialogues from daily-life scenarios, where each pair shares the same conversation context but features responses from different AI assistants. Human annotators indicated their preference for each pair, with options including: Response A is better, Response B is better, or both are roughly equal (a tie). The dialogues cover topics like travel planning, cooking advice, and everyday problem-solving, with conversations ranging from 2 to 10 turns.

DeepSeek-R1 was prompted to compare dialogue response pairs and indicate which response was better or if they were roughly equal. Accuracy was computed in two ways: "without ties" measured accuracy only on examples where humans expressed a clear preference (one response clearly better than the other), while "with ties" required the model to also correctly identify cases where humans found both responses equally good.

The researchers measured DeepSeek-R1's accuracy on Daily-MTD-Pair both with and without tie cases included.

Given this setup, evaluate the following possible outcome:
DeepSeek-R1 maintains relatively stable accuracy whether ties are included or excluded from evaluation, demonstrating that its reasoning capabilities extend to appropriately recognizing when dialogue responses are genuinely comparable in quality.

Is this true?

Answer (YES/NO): NO